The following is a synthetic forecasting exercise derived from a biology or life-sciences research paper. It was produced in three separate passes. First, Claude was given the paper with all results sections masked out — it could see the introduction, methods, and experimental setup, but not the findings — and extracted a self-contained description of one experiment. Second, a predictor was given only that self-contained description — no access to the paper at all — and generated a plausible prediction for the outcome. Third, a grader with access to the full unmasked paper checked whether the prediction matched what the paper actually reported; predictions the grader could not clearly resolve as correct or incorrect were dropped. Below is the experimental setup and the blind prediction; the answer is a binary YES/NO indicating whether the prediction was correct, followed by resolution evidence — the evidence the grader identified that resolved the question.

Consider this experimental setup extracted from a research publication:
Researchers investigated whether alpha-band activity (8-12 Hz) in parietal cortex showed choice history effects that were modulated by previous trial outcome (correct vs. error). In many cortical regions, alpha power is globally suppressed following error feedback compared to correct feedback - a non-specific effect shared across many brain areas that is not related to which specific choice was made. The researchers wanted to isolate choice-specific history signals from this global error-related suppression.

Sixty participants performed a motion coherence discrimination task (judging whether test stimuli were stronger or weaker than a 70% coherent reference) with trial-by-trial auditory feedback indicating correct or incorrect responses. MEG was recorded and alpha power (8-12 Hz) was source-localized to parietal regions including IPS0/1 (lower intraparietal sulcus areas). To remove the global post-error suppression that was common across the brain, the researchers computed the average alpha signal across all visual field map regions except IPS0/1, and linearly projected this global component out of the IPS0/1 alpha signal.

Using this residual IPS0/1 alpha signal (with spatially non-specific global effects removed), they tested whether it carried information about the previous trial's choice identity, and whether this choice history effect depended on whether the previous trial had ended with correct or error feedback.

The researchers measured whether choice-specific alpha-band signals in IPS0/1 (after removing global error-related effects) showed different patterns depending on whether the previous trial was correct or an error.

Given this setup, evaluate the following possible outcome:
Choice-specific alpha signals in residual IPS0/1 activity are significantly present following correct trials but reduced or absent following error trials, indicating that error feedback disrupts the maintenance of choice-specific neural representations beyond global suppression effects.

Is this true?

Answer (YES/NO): NO